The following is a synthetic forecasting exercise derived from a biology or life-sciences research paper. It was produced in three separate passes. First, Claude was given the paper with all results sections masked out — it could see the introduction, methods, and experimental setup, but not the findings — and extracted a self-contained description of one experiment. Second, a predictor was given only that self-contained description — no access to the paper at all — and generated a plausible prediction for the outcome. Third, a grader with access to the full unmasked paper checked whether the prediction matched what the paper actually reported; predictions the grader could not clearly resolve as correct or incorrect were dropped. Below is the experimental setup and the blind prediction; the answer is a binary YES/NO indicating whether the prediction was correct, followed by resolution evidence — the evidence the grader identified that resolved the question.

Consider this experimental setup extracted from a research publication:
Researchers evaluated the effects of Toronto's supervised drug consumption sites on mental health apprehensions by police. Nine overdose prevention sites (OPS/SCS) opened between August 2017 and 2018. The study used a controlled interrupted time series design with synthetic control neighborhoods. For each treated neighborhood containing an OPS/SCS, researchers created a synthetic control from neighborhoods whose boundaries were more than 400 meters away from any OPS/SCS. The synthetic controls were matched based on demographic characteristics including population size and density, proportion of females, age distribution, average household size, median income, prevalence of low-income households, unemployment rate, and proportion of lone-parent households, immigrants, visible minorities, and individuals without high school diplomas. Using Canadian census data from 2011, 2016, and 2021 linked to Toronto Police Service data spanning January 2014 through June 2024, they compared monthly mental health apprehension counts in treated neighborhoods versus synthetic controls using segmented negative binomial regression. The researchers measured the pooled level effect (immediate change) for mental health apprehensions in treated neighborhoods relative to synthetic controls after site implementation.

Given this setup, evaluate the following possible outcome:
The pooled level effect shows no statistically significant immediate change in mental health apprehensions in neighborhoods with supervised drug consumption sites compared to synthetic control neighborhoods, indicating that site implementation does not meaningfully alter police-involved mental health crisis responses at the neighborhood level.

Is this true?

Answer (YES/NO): NO